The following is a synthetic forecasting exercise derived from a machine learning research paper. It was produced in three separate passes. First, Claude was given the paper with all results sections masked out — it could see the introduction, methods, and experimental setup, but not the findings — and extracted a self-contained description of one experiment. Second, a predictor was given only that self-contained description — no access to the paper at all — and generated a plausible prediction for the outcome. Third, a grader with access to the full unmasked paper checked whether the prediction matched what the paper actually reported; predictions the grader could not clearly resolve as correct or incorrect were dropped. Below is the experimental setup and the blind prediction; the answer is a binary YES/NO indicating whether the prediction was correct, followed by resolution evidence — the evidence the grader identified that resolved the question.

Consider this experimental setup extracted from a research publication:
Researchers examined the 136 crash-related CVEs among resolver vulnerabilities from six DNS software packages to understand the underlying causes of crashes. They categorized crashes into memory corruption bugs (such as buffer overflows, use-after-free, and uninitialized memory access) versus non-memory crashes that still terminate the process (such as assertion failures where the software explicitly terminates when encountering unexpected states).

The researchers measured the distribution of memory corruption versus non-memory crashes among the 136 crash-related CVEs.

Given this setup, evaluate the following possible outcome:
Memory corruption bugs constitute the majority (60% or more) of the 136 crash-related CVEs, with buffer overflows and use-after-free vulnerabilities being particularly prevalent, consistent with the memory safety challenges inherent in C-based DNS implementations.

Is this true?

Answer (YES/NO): NO